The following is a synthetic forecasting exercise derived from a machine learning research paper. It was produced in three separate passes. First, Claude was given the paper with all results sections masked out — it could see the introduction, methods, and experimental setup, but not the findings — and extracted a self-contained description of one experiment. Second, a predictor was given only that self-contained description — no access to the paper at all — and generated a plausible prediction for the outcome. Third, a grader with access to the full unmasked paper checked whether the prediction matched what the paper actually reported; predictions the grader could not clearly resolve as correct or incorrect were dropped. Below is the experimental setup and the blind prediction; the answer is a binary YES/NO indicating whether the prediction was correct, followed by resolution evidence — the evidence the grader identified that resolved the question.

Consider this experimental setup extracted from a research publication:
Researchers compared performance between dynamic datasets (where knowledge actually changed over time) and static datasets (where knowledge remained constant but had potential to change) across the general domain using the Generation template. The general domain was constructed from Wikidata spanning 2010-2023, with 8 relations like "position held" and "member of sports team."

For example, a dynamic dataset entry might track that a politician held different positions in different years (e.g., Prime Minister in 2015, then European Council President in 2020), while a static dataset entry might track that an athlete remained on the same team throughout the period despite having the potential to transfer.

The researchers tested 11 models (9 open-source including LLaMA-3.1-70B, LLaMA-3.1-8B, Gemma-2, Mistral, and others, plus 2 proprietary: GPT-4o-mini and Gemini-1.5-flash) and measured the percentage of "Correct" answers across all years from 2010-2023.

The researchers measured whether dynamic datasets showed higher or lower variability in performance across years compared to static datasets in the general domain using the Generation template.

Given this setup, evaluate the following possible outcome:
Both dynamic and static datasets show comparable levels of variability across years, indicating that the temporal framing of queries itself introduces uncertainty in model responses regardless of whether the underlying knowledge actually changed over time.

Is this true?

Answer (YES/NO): NO